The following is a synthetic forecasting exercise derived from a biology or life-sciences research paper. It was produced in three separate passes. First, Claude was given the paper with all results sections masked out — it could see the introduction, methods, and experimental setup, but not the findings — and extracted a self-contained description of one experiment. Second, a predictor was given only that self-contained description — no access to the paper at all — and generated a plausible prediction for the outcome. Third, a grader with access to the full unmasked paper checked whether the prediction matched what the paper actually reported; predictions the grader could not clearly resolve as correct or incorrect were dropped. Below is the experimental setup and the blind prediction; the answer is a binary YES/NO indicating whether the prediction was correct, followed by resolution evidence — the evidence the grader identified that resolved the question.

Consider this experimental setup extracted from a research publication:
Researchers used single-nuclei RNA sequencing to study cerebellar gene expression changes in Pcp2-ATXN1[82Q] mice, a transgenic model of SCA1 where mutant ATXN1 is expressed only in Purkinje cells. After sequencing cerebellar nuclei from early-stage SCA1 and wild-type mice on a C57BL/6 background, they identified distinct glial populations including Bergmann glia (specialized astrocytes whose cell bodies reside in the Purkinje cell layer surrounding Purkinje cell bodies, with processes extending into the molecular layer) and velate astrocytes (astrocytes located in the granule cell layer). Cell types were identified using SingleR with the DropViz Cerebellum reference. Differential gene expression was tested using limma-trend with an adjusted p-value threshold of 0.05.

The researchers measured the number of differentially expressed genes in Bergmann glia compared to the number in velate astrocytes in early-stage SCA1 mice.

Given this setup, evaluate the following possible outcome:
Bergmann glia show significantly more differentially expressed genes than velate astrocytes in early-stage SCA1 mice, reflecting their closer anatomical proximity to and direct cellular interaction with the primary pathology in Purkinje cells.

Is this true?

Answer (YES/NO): YES